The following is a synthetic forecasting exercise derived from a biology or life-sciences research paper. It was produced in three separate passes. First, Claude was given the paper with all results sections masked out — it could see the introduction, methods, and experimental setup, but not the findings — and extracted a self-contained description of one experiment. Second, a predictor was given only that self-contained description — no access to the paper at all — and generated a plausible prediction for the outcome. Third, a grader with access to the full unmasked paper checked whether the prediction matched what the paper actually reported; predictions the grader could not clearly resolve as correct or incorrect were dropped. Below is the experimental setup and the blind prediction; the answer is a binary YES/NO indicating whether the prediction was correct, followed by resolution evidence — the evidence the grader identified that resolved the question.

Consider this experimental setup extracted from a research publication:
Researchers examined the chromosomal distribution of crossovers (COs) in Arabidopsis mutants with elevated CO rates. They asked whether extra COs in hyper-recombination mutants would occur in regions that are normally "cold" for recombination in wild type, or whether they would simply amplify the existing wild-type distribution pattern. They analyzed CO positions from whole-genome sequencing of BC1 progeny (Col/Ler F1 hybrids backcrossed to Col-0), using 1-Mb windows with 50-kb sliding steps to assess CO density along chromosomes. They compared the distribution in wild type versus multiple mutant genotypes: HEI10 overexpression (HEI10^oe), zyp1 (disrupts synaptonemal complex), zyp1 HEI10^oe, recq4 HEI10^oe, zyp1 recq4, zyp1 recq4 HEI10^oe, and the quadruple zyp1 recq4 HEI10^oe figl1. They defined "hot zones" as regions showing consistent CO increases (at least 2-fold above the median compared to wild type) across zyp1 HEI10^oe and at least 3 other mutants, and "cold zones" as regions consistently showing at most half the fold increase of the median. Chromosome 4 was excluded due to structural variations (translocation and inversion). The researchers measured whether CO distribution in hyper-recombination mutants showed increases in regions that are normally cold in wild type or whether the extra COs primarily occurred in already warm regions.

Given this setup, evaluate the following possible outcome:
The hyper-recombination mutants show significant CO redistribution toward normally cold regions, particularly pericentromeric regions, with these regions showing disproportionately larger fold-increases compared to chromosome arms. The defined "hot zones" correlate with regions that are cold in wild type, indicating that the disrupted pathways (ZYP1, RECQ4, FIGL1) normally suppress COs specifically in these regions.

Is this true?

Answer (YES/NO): NO